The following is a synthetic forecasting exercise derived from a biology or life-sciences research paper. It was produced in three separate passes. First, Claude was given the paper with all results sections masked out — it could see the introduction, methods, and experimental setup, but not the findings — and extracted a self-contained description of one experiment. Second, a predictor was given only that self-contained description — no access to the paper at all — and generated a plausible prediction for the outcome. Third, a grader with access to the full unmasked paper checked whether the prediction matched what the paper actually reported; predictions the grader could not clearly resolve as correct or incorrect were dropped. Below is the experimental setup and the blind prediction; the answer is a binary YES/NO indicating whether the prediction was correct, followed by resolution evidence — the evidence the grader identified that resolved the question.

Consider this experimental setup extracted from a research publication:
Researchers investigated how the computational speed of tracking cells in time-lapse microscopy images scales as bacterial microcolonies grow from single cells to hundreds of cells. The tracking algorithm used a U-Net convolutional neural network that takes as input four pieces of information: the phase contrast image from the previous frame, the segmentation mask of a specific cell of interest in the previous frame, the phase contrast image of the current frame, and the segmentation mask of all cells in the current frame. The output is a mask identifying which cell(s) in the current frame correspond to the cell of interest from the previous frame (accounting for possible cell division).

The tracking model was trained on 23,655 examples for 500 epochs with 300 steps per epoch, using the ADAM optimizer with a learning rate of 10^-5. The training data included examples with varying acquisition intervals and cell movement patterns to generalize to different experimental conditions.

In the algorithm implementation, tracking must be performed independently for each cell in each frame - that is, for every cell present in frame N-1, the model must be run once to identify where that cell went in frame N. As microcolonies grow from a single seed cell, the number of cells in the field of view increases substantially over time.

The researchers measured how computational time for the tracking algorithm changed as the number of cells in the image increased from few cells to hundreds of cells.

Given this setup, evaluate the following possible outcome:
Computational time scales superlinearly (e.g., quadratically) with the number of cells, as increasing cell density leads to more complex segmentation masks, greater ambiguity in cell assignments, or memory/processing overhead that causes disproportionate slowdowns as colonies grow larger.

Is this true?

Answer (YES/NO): NO